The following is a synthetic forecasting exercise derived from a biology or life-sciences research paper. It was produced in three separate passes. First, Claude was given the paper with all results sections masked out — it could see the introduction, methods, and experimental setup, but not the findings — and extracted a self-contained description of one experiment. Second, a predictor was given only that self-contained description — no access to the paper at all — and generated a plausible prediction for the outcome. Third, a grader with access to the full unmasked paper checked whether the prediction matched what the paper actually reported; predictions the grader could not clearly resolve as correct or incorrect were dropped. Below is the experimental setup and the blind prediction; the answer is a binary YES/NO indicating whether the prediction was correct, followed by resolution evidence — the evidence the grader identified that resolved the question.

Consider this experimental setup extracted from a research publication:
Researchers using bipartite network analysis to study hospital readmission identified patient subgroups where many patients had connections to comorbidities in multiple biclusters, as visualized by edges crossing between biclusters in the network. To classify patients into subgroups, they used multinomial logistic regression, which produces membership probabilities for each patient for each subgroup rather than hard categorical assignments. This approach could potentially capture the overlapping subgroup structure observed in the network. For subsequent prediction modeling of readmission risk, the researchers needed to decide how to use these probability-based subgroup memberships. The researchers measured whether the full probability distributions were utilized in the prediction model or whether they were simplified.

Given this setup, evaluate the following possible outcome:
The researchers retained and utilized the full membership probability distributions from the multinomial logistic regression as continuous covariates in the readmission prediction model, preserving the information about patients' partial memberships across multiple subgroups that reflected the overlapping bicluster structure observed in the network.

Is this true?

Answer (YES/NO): NO